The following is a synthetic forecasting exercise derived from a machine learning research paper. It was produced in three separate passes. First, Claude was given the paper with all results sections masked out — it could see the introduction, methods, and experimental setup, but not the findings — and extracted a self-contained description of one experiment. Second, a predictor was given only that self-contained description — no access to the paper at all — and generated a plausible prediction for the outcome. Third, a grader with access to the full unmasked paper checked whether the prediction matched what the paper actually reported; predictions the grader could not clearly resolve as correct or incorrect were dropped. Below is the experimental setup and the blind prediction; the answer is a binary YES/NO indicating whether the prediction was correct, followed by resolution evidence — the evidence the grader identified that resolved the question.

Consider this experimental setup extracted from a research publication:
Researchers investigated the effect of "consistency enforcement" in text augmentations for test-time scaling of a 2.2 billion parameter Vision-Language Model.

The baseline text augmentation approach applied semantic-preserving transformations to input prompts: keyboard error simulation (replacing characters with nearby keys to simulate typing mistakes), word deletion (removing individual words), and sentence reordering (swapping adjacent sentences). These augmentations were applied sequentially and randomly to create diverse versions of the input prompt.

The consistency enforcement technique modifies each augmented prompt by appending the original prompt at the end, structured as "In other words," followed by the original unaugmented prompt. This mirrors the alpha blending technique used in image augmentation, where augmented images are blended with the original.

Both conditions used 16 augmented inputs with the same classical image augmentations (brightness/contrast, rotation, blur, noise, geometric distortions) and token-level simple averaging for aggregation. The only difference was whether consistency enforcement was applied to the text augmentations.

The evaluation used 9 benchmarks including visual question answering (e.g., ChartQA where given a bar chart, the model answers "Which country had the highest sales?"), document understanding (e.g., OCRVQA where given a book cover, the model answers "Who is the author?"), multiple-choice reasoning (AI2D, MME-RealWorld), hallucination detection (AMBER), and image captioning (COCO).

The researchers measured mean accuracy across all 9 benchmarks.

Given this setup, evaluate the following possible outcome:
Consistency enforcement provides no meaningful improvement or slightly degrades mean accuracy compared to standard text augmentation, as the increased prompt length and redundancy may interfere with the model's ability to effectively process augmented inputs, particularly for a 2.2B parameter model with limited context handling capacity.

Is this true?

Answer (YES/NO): NO